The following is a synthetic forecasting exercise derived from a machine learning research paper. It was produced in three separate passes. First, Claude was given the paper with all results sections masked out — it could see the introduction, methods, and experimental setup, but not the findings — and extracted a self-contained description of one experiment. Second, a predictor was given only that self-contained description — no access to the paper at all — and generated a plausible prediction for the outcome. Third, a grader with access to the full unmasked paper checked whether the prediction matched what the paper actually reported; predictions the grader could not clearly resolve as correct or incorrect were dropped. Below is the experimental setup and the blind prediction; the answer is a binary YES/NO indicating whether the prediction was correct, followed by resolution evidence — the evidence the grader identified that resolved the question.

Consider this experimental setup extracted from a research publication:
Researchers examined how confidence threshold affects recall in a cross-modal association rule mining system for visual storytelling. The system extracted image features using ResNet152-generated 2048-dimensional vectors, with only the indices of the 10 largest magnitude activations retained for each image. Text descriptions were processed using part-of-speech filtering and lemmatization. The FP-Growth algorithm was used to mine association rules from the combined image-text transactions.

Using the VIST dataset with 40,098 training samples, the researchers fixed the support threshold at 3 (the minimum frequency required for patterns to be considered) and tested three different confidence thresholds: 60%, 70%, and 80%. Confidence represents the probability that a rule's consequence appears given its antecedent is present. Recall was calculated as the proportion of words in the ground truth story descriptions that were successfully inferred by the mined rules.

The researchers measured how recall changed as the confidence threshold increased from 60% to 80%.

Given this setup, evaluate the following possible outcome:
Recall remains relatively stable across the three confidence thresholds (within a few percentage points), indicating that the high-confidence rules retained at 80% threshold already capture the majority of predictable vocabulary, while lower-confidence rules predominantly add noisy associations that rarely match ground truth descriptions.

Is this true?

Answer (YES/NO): NO